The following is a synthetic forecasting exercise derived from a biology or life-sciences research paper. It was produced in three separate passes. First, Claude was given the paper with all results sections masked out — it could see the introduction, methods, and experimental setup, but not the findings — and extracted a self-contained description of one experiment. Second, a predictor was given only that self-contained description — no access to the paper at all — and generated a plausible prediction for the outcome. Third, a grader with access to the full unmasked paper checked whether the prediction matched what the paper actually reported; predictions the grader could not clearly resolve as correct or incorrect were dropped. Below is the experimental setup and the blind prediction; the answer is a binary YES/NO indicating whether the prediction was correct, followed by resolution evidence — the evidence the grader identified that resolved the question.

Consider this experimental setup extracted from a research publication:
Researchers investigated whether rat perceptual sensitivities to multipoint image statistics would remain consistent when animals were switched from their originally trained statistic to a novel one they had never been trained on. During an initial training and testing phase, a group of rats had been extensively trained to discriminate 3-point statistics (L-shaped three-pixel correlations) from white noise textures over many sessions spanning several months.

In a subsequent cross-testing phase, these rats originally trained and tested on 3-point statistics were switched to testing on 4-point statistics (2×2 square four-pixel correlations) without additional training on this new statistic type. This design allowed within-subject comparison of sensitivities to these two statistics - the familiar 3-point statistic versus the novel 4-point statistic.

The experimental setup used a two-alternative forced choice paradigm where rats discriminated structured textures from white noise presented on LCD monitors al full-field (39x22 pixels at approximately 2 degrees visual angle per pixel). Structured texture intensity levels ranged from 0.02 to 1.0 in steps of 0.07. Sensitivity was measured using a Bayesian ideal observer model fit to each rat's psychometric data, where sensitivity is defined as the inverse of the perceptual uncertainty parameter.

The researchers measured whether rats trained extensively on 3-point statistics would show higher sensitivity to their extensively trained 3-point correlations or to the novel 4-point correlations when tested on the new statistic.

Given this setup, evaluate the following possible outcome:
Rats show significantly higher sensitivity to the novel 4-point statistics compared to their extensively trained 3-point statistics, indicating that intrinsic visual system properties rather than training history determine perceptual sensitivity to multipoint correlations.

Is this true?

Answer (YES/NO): YES